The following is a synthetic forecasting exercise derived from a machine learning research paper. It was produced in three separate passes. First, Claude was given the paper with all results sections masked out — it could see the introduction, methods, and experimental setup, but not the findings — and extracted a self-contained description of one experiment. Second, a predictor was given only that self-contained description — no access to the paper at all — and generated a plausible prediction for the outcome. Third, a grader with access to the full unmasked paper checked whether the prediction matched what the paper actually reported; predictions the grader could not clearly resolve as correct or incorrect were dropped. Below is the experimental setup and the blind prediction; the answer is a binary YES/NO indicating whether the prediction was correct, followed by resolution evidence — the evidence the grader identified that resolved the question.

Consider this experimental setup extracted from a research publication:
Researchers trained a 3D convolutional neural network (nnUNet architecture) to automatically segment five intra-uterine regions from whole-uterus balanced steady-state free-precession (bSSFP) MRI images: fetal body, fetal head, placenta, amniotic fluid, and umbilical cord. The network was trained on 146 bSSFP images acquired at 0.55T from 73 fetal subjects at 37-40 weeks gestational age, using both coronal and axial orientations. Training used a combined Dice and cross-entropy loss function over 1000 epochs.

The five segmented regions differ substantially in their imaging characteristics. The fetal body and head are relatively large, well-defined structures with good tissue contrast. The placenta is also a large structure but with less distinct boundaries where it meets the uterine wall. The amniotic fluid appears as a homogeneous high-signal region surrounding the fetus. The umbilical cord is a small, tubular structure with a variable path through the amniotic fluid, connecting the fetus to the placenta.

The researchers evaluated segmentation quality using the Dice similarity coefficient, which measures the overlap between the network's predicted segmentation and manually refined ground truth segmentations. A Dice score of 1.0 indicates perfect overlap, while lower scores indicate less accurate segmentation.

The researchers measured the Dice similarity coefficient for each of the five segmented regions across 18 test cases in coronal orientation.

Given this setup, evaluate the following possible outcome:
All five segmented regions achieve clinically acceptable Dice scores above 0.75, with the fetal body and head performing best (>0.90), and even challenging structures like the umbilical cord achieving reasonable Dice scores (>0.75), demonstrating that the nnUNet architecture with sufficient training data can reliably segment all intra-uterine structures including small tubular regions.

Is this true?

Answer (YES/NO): YES